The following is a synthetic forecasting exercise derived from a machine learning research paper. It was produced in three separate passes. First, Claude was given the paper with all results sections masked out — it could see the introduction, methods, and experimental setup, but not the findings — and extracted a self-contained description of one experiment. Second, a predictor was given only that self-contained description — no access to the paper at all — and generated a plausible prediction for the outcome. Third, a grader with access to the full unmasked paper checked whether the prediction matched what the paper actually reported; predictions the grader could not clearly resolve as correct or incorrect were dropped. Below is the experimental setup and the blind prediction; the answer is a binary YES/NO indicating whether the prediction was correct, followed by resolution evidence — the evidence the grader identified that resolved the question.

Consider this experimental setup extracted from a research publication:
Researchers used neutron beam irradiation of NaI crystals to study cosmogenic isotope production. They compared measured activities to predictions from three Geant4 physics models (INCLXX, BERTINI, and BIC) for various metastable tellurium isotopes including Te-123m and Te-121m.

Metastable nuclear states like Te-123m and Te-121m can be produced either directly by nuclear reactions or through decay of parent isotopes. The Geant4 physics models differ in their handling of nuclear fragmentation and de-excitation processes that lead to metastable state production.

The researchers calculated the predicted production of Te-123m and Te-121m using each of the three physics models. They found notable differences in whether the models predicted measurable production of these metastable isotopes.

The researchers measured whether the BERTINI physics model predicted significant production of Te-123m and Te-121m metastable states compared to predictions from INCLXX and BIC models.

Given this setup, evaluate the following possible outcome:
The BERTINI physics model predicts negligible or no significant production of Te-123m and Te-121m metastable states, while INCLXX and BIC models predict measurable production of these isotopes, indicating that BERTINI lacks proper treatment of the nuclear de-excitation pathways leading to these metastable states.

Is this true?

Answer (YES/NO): YES